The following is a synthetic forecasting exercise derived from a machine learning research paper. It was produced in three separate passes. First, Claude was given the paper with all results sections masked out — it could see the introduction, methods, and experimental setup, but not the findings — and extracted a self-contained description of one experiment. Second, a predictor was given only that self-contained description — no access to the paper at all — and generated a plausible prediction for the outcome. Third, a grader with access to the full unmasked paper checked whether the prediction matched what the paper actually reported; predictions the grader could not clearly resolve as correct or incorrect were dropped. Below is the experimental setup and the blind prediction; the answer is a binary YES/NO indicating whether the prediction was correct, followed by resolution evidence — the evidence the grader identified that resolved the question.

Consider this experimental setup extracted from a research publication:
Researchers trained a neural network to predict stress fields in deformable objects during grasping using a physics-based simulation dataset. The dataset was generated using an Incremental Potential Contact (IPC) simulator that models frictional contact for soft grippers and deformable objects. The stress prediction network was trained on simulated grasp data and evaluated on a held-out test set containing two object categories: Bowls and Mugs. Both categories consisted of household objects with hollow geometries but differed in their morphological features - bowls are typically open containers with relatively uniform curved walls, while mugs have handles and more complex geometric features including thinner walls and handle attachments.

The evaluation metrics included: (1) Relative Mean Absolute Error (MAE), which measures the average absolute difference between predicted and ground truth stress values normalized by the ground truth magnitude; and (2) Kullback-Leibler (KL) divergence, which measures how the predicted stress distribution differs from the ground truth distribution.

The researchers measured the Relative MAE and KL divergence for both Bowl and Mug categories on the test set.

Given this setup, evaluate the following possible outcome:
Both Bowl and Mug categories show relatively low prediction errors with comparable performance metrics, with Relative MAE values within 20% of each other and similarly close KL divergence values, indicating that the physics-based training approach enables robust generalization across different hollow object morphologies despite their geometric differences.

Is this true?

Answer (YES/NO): NO